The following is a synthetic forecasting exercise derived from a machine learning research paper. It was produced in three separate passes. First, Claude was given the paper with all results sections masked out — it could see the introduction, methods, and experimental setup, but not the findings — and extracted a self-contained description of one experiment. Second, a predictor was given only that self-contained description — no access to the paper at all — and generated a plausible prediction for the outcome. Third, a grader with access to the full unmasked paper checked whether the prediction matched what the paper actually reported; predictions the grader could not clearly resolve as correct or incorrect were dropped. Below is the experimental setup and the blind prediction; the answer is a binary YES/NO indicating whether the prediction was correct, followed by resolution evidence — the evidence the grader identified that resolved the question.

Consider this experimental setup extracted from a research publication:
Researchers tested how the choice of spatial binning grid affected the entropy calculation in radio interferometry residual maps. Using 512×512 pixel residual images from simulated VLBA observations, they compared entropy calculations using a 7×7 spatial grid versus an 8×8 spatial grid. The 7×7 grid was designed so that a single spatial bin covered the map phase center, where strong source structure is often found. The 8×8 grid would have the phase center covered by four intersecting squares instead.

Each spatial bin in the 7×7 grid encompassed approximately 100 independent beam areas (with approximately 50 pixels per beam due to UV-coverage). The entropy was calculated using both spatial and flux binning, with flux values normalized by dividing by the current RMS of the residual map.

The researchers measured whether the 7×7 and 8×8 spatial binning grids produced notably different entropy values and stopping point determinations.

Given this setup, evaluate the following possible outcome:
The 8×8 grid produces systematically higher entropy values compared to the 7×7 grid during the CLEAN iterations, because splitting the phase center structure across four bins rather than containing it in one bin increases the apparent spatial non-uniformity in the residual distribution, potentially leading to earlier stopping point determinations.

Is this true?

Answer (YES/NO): NO